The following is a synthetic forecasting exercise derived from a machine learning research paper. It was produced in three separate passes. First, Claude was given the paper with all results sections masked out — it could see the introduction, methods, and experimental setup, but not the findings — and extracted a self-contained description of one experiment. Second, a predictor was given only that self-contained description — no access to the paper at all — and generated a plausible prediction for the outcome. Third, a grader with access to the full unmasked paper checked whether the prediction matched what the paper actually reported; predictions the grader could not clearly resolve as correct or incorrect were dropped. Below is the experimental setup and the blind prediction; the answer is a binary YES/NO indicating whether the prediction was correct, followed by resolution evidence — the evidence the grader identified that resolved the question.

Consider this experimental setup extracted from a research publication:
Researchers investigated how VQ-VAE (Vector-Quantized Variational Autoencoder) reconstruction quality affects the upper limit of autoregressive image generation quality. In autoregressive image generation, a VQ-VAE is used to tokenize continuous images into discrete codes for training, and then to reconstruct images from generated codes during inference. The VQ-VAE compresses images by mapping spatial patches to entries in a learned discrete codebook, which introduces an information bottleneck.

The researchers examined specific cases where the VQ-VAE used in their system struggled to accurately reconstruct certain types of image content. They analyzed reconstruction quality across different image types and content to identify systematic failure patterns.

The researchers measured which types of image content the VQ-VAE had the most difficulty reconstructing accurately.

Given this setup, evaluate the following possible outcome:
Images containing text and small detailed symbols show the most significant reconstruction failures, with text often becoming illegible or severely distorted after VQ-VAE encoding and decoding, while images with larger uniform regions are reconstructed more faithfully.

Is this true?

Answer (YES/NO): NO